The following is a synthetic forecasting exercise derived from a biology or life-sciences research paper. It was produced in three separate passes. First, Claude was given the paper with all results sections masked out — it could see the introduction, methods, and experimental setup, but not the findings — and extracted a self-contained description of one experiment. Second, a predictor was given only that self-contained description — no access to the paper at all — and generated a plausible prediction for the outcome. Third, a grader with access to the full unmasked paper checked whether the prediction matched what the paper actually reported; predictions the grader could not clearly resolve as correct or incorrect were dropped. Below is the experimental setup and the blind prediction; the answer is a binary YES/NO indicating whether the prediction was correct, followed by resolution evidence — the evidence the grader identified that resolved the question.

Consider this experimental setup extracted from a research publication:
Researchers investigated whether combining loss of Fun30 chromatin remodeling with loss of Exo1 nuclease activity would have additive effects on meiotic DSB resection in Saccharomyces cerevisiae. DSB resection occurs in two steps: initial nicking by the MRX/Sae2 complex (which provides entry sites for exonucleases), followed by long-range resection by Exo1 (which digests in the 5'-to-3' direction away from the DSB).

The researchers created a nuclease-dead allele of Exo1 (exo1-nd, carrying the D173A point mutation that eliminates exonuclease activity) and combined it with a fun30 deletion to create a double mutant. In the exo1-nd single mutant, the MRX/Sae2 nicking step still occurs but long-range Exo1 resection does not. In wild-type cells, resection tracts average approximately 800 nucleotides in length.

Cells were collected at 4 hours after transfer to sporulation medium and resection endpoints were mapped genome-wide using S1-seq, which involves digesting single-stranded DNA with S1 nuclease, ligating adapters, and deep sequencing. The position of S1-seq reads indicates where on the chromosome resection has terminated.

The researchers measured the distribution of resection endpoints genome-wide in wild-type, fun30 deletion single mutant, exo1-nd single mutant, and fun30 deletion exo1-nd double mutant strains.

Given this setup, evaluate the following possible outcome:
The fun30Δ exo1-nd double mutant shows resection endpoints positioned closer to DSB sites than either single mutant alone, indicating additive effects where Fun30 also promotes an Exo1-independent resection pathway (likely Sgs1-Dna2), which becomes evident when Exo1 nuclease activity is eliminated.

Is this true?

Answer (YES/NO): NO